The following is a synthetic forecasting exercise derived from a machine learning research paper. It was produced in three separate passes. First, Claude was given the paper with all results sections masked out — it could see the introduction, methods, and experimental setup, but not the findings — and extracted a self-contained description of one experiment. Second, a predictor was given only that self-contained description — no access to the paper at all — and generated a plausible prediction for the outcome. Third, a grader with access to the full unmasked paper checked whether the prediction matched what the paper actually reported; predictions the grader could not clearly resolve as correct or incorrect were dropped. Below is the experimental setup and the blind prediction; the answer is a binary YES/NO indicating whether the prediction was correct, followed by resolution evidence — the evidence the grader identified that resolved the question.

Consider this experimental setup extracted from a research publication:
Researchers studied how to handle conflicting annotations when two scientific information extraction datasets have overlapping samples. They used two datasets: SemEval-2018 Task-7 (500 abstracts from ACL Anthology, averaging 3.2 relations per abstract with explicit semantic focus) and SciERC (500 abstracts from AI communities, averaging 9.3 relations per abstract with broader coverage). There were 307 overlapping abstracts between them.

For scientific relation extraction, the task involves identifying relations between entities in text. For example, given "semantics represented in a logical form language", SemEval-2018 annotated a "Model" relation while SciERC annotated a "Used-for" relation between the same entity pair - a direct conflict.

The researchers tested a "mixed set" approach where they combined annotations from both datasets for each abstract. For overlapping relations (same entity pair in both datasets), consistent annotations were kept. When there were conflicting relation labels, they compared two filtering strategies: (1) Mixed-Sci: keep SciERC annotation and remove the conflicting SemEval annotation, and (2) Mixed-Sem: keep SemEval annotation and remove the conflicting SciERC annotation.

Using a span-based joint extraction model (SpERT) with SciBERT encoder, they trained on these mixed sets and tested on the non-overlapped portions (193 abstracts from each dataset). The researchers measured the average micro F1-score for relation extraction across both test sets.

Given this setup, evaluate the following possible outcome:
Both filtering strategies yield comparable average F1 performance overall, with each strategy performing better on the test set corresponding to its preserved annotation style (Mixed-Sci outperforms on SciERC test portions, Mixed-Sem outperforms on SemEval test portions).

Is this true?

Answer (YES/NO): YES